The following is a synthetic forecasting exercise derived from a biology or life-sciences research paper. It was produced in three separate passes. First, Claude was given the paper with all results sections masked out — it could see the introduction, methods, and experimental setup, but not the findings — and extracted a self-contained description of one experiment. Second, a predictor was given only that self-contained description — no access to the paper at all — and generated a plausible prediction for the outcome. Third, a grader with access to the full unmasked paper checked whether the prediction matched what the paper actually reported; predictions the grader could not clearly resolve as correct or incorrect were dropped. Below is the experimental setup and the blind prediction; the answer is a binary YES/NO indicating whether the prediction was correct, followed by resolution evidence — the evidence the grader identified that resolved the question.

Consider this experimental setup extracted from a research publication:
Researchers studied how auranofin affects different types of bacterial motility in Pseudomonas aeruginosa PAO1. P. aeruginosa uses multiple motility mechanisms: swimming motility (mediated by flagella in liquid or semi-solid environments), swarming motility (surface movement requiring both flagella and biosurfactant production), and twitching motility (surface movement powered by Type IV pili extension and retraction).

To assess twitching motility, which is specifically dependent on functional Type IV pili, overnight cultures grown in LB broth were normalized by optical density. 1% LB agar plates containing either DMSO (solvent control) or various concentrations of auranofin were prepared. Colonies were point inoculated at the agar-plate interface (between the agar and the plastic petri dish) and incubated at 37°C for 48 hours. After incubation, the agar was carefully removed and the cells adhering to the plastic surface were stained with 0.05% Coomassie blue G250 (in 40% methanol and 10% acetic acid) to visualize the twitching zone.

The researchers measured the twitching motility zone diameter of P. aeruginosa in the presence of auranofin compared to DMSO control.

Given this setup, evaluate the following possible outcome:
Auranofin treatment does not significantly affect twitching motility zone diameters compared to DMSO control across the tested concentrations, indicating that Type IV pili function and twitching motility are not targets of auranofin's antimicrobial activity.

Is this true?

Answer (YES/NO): NO